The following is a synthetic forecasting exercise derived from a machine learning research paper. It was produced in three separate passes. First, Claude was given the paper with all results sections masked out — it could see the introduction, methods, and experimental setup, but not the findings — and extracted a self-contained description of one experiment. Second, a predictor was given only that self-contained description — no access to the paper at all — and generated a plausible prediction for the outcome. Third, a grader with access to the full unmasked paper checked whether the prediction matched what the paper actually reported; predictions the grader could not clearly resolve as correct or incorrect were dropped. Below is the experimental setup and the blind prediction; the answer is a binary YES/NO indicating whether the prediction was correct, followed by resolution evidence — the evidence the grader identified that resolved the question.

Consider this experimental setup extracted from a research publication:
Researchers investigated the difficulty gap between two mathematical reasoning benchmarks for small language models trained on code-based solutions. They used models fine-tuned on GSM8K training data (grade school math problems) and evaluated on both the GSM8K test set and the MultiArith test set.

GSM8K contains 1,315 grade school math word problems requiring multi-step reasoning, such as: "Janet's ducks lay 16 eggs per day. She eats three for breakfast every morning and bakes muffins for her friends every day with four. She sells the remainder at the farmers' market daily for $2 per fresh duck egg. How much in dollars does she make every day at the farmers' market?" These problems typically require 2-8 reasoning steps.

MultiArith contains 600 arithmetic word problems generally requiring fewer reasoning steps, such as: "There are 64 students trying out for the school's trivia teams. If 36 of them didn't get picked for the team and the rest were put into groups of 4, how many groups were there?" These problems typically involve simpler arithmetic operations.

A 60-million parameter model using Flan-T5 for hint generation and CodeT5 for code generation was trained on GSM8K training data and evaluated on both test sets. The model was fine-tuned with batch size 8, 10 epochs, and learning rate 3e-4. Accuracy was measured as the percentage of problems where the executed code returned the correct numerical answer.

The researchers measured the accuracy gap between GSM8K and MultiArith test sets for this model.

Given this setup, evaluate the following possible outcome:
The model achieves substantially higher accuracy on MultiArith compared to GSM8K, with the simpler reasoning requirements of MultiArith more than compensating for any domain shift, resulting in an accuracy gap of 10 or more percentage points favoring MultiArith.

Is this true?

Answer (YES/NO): YES